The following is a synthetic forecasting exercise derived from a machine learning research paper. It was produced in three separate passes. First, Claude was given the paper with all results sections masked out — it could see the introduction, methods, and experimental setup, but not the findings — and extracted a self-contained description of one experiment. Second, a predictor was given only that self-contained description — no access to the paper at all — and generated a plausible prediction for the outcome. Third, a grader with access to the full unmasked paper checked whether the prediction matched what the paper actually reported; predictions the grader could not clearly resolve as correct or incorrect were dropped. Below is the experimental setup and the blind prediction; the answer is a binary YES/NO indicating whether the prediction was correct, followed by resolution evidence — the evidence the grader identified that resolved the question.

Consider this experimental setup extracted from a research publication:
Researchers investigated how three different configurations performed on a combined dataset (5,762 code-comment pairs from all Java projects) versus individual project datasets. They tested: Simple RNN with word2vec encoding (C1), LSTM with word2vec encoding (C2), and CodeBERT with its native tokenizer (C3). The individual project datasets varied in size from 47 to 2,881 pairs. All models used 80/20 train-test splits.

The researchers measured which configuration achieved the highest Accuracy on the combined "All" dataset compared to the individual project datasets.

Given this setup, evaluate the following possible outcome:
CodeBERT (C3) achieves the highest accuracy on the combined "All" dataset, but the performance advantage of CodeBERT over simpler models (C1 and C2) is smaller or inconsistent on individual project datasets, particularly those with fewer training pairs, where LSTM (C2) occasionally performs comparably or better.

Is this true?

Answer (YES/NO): YES